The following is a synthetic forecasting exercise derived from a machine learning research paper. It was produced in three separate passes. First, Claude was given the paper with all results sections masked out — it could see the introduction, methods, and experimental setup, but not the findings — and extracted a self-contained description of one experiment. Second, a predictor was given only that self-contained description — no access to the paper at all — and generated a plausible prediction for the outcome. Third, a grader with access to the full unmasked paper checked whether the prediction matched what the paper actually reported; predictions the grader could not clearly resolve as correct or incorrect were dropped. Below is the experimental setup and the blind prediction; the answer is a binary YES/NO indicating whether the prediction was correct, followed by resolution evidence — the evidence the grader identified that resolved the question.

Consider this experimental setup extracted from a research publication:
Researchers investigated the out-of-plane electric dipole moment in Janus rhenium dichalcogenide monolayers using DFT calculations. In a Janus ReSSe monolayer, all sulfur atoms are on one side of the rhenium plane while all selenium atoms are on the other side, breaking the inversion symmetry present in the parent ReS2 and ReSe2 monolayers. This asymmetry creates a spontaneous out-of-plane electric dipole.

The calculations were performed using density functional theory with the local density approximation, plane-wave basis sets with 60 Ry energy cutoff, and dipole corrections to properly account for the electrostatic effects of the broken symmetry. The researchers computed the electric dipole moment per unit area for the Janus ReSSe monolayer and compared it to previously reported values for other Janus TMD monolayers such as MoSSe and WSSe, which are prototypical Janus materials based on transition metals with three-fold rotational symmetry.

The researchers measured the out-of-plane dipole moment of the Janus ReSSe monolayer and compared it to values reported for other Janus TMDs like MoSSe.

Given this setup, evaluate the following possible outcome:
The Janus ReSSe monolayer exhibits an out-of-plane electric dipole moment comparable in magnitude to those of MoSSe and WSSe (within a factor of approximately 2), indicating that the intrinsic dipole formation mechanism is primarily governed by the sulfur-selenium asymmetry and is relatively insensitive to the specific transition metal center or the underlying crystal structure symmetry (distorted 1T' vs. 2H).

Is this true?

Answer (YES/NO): NO